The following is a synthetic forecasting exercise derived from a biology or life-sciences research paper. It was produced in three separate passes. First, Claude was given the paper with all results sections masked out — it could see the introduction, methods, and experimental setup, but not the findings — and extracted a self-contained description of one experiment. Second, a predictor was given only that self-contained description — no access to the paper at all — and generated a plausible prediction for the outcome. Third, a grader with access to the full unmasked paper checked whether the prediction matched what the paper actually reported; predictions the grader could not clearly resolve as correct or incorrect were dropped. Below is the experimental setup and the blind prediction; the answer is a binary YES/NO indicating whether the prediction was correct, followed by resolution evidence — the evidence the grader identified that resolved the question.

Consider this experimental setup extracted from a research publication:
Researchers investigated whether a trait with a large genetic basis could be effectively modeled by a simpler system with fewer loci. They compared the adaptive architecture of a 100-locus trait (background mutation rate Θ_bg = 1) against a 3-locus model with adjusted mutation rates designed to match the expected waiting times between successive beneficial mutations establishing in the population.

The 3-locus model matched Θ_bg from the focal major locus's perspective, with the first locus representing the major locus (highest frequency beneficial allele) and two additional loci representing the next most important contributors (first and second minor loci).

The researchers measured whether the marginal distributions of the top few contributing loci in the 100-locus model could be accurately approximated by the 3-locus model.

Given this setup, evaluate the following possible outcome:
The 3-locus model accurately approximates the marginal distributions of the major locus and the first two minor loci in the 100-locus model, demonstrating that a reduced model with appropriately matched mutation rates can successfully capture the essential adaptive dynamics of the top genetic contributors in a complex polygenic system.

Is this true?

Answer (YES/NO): NO